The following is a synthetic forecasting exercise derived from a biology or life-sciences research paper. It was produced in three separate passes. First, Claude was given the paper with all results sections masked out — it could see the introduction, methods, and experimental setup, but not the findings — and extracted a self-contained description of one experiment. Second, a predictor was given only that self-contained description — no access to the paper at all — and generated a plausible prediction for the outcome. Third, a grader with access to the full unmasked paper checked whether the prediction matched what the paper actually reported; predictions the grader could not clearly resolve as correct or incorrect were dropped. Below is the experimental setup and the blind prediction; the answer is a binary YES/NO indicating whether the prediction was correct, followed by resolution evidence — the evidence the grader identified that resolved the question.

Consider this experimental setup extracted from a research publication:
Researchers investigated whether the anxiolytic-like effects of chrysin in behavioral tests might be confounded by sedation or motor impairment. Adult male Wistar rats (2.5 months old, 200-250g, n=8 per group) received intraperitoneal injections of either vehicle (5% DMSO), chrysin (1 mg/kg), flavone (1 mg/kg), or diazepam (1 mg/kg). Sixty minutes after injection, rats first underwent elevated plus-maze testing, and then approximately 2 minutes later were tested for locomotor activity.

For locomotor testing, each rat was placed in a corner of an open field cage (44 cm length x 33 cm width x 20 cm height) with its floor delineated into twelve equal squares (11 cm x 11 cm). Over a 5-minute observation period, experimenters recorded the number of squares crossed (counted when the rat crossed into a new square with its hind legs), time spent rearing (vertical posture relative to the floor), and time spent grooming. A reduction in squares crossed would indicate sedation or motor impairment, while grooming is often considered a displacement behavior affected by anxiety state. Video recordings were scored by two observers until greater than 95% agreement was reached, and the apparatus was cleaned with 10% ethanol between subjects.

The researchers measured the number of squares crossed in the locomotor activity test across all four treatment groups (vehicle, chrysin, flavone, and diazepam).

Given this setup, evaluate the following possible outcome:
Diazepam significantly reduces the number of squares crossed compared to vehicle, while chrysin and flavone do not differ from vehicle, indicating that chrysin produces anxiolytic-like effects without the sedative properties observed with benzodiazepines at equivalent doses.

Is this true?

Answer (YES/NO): NO